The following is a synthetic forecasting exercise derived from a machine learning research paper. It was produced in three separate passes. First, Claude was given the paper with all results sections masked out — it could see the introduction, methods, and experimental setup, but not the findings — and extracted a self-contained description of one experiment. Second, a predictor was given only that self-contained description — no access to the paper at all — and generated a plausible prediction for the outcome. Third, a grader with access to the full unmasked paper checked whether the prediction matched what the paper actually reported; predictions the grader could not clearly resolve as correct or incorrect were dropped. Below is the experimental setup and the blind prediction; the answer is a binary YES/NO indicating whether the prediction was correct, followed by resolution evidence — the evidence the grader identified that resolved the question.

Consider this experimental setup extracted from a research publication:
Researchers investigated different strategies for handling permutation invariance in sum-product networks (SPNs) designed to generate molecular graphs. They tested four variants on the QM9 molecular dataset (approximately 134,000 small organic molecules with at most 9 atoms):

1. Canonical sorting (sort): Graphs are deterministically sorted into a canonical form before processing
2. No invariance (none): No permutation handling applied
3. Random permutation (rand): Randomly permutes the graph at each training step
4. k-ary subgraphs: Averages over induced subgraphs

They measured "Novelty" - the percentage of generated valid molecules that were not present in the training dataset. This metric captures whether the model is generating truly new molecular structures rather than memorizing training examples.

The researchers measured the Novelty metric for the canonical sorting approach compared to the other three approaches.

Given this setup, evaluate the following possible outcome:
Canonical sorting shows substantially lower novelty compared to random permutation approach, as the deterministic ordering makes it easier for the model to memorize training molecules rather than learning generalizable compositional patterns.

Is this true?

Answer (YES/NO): YES